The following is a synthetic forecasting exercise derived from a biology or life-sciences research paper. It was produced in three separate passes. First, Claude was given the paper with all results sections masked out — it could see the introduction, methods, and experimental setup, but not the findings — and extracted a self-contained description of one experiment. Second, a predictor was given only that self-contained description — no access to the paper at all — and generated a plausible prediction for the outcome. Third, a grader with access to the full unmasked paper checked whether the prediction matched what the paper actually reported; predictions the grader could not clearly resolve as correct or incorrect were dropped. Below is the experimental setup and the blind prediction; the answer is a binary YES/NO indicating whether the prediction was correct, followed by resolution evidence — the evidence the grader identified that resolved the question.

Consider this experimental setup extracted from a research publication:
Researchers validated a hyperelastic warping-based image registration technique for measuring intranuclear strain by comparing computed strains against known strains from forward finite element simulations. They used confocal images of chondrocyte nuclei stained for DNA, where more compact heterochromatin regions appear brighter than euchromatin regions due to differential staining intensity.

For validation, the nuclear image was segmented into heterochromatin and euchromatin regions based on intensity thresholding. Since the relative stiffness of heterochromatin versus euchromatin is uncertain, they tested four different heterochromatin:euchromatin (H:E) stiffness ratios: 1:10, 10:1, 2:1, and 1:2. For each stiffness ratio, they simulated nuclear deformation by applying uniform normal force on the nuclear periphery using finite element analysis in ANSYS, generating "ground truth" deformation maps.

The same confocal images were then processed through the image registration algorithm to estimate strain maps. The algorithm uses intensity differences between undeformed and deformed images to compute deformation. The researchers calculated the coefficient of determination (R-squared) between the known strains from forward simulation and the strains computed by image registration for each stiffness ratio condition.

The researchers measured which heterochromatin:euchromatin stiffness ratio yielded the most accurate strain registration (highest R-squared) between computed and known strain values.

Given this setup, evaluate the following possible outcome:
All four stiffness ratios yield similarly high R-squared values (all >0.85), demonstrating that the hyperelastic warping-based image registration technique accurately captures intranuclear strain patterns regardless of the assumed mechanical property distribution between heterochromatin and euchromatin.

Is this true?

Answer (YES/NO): NO